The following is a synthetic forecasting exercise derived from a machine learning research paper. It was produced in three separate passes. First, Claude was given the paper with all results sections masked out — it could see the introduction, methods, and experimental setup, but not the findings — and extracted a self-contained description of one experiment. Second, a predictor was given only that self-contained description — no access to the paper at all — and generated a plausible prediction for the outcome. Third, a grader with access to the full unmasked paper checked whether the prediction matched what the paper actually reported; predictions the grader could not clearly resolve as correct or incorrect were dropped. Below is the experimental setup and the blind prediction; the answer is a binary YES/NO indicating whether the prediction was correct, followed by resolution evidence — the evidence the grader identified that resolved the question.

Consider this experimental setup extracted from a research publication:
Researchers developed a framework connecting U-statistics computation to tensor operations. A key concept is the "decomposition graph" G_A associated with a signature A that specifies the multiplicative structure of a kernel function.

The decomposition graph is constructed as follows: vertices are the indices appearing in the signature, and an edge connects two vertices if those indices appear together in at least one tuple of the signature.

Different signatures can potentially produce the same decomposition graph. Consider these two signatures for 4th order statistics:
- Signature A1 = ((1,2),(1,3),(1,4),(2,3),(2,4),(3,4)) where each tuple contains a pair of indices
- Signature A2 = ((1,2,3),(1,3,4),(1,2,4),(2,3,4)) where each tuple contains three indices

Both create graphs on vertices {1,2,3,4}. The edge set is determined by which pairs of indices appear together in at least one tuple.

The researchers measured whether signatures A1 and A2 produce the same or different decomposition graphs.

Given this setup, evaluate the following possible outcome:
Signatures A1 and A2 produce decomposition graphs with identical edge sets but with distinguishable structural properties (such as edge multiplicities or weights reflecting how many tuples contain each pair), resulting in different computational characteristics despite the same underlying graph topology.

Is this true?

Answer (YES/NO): NO